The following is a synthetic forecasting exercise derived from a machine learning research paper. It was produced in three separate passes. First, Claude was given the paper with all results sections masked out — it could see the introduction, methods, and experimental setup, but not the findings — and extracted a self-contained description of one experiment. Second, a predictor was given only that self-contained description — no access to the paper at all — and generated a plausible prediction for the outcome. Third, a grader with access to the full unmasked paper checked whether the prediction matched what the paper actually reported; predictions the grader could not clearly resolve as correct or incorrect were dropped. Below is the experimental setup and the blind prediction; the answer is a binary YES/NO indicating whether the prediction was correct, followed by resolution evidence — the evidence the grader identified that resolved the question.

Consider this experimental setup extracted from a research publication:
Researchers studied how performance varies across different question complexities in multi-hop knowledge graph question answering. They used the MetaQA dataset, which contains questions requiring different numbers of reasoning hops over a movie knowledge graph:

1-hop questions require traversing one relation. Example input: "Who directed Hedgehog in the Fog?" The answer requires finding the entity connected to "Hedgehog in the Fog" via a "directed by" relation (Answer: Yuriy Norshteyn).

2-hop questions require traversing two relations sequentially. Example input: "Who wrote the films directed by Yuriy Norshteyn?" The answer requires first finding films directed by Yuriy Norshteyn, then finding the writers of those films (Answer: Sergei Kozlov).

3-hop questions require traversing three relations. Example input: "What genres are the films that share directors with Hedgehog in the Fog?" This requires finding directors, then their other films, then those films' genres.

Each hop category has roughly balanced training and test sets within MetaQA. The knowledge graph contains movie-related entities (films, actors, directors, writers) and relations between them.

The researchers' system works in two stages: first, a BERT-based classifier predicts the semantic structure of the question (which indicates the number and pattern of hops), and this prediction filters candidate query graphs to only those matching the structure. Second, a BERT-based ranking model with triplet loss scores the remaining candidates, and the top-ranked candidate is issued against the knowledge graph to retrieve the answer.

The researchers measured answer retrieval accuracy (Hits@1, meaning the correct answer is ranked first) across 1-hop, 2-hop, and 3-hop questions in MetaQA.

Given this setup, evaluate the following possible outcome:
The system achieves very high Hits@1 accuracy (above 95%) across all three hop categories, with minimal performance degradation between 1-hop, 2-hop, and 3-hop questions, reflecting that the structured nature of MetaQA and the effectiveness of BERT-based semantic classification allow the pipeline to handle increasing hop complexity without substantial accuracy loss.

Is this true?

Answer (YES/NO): YES